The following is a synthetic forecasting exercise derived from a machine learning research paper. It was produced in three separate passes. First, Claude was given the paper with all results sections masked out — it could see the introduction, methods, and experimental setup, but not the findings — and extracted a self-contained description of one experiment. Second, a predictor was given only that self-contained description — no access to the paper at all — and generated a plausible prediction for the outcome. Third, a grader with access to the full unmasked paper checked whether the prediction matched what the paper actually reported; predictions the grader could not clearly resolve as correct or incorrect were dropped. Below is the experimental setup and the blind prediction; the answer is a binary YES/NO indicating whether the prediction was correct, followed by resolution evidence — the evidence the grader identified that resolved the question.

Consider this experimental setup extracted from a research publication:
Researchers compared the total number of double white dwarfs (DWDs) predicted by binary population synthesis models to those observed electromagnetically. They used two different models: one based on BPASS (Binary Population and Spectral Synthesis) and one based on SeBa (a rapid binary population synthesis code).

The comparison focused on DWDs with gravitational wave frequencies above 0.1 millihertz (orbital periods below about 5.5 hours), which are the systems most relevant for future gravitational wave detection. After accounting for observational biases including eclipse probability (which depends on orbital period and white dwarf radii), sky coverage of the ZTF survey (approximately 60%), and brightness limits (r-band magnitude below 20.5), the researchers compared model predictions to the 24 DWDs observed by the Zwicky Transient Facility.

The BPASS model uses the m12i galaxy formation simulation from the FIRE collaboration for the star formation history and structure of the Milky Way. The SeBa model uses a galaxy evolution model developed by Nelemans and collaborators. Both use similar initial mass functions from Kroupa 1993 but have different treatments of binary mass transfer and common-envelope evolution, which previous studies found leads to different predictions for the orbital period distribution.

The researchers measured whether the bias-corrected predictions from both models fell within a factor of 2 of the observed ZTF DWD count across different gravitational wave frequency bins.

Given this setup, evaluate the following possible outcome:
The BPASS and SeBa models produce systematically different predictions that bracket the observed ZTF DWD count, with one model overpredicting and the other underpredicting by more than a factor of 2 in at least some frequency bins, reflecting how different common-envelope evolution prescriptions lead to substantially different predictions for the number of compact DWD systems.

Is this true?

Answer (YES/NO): YES